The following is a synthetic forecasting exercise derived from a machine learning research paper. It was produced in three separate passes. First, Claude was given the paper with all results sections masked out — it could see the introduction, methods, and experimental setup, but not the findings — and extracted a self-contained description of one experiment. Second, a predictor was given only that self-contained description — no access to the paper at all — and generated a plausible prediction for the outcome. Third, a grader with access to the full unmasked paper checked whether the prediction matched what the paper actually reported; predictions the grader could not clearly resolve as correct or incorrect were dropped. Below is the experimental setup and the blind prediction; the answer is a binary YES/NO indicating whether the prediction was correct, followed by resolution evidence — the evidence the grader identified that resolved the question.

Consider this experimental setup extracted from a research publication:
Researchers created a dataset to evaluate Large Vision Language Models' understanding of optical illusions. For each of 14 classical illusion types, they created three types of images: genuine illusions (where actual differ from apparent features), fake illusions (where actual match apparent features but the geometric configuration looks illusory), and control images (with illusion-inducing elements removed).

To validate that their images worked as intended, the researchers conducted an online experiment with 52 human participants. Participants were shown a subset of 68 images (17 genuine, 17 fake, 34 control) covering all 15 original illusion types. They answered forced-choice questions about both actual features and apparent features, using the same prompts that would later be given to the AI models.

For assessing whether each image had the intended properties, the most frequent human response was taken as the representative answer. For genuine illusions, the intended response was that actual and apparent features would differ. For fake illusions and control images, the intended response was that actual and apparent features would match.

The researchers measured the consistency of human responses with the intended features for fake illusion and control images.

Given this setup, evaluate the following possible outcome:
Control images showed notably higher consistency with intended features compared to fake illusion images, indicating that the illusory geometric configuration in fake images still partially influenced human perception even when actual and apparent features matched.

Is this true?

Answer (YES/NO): NO